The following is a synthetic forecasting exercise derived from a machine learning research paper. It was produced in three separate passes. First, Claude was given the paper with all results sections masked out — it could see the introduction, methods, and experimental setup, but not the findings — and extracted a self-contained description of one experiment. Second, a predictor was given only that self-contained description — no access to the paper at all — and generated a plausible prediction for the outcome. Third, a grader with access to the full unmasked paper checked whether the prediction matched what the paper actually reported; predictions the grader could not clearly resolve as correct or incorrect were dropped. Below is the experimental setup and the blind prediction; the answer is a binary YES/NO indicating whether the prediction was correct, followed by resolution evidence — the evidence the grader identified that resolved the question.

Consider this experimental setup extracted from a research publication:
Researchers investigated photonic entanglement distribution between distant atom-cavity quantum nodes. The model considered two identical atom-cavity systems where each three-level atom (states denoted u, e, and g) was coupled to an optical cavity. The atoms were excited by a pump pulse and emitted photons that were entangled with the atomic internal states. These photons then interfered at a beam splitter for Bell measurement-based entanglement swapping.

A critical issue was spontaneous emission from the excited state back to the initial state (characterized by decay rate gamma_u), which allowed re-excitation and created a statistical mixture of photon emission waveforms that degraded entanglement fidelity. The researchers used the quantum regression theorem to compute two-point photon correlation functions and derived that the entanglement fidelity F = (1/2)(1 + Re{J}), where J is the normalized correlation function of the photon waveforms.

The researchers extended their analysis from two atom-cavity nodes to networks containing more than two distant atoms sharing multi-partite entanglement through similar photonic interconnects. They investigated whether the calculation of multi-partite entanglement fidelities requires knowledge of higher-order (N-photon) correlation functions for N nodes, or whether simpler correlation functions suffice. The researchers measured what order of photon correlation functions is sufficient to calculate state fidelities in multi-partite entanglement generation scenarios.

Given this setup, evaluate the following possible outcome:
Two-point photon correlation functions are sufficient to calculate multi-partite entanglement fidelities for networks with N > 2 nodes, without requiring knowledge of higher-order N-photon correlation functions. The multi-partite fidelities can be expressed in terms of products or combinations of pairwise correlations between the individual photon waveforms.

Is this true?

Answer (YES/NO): YES